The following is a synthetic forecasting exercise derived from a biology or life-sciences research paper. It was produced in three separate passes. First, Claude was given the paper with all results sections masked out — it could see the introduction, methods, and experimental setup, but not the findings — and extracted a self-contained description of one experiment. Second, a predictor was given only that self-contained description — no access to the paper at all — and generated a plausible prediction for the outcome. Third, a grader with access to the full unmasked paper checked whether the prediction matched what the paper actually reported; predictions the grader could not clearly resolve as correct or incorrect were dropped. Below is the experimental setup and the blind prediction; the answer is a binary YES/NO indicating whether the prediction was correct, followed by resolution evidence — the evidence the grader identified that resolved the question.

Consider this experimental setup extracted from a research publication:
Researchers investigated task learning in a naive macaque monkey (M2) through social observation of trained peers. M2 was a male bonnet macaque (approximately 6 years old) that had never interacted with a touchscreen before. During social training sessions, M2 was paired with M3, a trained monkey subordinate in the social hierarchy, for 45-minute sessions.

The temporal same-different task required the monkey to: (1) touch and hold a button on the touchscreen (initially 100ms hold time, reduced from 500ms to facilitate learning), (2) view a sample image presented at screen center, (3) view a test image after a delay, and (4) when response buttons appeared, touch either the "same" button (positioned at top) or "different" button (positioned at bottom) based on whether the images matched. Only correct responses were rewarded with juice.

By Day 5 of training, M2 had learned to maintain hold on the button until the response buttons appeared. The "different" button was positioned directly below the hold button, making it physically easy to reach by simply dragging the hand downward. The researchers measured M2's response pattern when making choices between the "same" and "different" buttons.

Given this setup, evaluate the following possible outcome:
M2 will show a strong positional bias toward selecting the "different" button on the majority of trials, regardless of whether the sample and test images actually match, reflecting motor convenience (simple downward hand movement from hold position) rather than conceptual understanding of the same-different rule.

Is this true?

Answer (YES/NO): YES